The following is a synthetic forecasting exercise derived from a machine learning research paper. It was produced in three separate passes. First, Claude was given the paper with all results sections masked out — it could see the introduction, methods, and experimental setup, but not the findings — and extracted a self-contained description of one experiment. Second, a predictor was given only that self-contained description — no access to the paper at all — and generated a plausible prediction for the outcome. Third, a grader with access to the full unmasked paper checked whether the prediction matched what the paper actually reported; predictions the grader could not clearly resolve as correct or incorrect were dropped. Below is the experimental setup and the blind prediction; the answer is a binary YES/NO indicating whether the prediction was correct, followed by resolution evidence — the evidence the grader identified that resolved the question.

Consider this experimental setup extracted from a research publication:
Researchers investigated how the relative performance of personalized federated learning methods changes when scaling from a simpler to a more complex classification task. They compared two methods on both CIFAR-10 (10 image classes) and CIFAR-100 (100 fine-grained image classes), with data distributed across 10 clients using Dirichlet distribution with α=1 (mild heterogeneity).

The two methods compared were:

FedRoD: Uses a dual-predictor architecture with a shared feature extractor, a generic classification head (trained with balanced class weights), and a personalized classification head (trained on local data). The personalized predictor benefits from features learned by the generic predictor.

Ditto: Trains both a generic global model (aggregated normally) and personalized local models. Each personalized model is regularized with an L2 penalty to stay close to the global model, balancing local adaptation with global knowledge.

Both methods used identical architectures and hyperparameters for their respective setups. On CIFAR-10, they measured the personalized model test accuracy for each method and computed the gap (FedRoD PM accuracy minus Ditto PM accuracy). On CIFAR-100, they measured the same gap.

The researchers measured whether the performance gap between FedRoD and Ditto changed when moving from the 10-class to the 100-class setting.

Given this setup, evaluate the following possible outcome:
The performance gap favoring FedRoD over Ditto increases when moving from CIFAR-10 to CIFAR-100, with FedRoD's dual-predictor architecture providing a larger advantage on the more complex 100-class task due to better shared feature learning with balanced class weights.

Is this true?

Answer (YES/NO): NO